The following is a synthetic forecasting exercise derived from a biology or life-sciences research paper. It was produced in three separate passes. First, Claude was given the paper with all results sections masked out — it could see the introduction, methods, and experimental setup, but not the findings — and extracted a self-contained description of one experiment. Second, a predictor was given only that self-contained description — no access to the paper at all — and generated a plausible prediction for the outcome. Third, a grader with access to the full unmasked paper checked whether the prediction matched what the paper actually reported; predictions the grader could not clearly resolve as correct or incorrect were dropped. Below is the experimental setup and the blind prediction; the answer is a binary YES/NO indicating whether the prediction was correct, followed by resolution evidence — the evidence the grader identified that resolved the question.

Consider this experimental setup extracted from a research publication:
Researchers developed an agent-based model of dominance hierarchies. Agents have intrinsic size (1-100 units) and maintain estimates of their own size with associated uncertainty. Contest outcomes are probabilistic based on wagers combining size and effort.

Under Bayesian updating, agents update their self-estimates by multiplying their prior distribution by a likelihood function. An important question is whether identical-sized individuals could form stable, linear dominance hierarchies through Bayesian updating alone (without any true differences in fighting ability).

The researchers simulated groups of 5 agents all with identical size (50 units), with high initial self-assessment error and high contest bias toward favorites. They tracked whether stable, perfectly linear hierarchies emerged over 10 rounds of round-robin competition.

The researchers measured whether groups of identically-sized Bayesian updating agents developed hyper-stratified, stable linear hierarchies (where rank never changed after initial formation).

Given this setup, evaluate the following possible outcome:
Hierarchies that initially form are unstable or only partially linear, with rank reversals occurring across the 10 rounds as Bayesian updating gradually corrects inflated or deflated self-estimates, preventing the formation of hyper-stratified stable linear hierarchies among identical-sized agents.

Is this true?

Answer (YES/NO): YES